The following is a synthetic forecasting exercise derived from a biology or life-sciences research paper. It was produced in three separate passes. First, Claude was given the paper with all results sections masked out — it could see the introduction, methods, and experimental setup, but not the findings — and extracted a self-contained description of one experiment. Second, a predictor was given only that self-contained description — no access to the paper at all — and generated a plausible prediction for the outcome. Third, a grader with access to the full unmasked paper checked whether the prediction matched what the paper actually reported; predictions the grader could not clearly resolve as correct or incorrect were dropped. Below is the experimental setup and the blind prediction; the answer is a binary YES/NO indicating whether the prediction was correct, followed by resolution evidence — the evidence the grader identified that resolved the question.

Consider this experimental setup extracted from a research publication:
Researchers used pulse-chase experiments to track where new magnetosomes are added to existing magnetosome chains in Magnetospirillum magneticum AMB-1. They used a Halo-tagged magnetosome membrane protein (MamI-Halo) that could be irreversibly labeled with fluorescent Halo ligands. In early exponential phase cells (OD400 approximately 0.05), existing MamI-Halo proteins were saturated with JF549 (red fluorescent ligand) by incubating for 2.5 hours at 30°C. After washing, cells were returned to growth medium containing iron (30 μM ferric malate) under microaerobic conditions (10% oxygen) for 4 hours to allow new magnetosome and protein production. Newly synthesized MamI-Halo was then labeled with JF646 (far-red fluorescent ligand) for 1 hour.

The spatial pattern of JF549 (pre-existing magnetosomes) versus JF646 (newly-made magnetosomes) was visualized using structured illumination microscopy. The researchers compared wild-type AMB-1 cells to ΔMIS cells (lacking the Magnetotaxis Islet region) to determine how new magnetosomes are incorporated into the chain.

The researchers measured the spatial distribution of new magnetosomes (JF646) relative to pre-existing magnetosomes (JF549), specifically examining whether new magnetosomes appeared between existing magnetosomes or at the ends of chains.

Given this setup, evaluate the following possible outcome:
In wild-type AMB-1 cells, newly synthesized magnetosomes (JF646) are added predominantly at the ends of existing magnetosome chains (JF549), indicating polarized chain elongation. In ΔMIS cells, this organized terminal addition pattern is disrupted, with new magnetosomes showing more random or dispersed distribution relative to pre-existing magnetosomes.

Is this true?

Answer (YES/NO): NO